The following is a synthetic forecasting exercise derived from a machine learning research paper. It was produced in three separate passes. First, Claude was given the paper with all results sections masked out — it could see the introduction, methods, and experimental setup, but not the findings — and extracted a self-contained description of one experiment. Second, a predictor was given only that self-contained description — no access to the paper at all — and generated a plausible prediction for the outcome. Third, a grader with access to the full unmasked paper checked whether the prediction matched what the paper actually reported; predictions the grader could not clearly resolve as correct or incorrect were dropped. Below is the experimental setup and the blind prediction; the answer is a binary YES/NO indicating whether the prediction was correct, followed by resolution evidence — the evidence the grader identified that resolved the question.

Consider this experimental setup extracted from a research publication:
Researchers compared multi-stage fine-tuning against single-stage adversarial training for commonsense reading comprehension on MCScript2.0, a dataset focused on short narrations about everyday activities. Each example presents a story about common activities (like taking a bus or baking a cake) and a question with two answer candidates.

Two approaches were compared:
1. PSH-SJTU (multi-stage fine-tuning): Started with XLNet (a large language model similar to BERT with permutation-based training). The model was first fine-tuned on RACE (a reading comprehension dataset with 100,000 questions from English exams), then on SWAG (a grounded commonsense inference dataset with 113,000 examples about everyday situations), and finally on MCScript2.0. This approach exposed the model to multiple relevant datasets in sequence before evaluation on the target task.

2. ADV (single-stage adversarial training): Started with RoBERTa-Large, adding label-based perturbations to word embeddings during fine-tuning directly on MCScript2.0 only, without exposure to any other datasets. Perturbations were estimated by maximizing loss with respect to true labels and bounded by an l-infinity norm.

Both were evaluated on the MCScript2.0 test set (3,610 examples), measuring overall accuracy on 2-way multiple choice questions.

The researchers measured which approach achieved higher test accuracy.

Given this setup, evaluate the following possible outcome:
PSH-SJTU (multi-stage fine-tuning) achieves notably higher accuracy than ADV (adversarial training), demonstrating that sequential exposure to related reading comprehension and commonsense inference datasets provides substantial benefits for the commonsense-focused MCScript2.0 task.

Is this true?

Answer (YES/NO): NO